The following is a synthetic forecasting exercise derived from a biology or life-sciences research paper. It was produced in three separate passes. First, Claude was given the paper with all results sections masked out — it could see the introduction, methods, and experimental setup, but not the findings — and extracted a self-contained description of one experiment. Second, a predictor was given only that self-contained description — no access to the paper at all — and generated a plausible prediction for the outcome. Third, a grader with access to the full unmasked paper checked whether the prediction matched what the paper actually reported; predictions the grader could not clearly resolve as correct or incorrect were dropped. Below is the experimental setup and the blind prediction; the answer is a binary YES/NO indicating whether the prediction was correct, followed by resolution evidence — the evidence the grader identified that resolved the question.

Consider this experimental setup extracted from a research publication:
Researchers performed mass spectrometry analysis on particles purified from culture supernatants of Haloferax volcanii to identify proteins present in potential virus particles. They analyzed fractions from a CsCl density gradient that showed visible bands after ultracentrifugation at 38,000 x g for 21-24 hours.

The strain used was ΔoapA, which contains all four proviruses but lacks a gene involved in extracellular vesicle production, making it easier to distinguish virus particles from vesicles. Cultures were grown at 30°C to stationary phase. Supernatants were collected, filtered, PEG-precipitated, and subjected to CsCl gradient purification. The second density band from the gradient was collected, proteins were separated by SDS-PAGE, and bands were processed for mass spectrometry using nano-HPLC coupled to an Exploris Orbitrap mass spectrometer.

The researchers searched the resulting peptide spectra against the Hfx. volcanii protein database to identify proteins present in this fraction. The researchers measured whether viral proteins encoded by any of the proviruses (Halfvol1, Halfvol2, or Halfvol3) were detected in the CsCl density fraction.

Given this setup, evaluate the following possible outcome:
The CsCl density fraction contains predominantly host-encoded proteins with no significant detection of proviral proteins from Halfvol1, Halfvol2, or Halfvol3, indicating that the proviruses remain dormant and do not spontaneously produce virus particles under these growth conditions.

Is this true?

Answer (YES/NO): NO